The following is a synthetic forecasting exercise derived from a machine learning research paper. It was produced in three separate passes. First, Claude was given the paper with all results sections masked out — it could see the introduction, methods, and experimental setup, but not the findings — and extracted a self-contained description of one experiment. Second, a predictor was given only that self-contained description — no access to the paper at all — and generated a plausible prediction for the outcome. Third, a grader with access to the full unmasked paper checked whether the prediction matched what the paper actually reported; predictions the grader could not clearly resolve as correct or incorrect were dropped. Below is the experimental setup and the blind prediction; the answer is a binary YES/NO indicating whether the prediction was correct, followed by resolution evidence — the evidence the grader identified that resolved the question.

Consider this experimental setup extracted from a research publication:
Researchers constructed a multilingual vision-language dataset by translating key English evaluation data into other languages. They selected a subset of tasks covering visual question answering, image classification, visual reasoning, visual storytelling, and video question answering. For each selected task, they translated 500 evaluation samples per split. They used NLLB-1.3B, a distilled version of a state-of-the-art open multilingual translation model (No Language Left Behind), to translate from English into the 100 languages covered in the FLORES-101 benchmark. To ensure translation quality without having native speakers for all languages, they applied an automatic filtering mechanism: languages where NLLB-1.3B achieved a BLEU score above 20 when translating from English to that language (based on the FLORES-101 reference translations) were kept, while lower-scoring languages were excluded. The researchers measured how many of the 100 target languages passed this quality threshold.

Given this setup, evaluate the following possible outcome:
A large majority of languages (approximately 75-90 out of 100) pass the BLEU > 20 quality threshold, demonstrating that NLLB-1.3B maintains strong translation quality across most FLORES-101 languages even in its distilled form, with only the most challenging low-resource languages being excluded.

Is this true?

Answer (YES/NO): YES